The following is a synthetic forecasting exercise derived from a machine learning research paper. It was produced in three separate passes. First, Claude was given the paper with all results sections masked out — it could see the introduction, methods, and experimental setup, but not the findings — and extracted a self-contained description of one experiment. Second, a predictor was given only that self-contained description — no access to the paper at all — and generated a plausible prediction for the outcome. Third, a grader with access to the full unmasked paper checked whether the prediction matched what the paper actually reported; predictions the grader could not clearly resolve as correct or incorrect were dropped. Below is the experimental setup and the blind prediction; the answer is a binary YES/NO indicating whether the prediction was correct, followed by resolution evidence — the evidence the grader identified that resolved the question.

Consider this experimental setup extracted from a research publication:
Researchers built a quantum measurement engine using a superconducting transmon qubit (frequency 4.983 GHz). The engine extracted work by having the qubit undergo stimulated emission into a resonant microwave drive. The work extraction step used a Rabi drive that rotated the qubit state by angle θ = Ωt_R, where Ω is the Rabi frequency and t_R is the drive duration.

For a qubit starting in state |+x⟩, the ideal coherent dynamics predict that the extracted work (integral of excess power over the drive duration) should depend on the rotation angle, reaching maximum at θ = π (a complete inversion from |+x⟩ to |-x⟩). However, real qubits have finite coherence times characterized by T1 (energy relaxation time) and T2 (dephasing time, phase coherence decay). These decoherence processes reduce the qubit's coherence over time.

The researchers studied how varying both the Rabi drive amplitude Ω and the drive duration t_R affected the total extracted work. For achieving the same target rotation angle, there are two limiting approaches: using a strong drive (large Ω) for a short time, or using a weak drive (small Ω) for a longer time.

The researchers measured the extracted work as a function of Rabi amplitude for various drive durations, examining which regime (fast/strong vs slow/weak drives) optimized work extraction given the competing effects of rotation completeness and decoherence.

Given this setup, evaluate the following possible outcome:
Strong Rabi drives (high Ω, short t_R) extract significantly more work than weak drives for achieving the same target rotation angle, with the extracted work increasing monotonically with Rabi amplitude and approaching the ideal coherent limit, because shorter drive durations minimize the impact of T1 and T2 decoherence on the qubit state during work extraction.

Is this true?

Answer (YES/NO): NO